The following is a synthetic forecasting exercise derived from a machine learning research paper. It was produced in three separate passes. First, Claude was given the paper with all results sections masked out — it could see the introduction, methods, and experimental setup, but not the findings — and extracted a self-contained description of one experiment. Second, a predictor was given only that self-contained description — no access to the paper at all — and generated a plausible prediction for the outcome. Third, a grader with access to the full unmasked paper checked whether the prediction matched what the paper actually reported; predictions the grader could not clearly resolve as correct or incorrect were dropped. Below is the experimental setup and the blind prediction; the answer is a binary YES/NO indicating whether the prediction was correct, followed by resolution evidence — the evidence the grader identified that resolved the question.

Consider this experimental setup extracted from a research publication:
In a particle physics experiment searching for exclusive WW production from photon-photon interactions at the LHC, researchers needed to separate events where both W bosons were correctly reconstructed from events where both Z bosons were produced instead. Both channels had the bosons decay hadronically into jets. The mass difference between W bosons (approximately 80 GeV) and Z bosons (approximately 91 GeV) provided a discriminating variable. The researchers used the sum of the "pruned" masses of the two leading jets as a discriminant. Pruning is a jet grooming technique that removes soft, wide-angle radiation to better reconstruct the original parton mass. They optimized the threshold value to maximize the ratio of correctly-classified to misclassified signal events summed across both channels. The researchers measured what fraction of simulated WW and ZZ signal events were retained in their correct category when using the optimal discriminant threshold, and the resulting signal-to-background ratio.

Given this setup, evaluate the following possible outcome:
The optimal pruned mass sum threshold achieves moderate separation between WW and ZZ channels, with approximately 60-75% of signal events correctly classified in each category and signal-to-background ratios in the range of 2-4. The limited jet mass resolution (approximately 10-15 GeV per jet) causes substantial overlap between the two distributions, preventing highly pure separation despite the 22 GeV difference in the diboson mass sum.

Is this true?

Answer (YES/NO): NO